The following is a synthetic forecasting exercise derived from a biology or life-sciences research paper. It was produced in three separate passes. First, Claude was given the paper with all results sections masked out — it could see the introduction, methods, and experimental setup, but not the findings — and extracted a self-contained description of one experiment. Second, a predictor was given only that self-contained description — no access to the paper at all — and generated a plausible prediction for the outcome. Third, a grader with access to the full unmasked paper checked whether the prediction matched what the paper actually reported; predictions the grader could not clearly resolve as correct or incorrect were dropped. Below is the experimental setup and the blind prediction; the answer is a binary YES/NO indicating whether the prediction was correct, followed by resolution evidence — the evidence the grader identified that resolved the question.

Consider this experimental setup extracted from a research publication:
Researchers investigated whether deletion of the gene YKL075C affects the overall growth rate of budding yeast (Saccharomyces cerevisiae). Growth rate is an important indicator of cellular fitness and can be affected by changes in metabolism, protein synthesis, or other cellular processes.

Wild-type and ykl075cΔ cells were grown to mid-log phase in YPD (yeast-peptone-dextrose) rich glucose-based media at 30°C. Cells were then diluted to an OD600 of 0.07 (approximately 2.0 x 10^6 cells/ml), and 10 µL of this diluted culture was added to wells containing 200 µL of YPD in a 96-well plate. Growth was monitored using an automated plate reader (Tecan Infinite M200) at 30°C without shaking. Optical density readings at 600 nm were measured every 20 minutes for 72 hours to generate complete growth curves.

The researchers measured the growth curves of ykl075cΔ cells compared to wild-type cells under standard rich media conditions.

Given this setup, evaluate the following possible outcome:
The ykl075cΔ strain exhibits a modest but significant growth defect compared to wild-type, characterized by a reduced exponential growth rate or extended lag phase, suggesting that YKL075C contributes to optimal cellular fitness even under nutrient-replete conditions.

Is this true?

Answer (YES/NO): NO